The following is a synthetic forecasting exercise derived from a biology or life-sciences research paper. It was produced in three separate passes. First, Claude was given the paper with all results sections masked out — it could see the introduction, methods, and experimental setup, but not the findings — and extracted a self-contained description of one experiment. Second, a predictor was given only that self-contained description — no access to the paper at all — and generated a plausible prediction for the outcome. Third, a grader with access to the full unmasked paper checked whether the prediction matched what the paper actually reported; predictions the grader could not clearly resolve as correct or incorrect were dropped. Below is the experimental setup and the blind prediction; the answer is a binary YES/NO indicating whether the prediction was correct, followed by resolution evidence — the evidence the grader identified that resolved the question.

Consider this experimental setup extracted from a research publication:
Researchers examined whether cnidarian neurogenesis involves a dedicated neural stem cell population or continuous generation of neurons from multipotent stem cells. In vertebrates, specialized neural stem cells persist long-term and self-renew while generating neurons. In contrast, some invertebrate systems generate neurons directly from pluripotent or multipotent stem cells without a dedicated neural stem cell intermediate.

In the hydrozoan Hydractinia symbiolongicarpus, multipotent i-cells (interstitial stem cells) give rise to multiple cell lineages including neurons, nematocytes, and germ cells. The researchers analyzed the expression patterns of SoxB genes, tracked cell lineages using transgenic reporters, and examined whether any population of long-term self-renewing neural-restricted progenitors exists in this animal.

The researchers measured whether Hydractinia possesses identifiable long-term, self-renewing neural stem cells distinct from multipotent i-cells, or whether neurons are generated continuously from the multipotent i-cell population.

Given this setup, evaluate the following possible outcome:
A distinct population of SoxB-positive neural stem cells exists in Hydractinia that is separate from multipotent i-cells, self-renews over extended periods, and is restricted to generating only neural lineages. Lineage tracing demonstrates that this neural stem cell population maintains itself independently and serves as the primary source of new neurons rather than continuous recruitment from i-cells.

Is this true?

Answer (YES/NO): NO